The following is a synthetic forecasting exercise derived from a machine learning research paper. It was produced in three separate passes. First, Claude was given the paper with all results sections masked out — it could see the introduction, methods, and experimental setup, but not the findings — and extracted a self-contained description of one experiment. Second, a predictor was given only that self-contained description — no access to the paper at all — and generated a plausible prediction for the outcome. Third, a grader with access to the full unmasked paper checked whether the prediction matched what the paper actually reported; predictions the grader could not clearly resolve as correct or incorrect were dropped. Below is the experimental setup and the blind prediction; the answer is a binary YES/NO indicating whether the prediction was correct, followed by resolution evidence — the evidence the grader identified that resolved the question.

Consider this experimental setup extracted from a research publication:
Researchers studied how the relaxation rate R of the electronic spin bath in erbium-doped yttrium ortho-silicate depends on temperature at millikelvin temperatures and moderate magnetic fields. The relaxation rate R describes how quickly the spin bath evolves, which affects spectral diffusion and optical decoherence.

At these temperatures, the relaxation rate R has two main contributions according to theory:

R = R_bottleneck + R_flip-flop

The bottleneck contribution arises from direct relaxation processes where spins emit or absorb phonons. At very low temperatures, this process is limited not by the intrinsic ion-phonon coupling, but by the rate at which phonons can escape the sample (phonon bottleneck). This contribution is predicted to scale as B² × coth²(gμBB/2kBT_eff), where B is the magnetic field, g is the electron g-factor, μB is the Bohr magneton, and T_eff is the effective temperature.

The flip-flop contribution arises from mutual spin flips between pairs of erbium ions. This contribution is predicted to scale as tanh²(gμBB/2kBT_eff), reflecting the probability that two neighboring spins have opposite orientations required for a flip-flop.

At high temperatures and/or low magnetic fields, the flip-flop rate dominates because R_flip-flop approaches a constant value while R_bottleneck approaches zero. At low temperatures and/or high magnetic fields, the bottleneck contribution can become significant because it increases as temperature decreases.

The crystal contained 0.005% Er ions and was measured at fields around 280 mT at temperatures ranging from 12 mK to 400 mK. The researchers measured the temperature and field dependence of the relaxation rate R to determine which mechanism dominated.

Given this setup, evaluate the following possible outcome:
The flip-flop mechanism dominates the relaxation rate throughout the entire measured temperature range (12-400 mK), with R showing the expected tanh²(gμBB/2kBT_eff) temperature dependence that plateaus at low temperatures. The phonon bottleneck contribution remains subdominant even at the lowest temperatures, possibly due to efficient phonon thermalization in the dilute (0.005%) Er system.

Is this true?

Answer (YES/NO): NO